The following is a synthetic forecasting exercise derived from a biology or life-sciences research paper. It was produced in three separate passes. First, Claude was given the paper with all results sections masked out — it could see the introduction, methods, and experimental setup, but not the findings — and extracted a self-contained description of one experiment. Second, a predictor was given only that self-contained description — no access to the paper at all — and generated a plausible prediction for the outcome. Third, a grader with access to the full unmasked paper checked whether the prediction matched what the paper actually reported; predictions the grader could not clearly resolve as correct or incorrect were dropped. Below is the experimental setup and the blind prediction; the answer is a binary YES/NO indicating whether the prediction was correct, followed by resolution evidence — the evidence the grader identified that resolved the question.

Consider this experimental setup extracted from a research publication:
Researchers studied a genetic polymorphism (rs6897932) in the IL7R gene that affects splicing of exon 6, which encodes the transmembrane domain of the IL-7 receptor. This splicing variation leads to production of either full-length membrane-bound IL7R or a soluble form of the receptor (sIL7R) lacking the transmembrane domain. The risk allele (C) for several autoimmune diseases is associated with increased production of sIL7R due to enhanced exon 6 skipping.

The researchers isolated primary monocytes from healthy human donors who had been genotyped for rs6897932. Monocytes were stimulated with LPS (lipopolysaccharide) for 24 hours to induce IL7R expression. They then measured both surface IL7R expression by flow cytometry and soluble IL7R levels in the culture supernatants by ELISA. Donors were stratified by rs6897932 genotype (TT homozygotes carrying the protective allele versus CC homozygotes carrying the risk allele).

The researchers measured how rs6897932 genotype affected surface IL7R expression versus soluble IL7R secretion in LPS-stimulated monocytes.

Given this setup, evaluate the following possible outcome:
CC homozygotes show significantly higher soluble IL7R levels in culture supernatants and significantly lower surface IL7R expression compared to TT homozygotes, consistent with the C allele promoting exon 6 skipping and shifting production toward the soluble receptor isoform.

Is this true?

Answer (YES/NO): YES